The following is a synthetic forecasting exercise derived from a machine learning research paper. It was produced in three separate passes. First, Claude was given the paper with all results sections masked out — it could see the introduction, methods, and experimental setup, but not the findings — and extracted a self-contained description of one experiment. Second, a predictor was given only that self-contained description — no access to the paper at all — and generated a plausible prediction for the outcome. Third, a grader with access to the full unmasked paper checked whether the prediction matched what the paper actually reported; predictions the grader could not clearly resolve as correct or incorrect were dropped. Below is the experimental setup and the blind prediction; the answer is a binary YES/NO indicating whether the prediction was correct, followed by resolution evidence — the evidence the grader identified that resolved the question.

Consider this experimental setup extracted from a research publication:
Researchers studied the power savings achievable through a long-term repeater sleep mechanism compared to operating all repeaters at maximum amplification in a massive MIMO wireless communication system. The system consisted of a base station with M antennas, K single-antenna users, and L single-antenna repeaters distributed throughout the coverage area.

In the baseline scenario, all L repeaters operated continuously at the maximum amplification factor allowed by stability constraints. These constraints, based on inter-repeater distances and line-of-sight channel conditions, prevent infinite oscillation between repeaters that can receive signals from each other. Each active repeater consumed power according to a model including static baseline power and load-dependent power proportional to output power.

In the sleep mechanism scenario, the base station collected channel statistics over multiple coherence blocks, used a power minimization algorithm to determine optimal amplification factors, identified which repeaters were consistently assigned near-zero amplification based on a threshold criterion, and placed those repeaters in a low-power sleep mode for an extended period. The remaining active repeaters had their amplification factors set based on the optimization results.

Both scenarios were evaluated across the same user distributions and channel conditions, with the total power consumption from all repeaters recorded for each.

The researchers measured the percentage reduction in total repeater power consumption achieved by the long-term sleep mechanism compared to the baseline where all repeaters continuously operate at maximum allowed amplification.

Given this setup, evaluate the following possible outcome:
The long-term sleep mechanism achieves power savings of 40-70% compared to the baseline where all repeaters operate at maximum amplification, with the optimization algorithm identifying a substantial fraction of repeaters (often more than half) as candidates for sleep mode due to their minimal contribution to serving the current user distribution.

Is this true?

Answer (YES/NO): YES